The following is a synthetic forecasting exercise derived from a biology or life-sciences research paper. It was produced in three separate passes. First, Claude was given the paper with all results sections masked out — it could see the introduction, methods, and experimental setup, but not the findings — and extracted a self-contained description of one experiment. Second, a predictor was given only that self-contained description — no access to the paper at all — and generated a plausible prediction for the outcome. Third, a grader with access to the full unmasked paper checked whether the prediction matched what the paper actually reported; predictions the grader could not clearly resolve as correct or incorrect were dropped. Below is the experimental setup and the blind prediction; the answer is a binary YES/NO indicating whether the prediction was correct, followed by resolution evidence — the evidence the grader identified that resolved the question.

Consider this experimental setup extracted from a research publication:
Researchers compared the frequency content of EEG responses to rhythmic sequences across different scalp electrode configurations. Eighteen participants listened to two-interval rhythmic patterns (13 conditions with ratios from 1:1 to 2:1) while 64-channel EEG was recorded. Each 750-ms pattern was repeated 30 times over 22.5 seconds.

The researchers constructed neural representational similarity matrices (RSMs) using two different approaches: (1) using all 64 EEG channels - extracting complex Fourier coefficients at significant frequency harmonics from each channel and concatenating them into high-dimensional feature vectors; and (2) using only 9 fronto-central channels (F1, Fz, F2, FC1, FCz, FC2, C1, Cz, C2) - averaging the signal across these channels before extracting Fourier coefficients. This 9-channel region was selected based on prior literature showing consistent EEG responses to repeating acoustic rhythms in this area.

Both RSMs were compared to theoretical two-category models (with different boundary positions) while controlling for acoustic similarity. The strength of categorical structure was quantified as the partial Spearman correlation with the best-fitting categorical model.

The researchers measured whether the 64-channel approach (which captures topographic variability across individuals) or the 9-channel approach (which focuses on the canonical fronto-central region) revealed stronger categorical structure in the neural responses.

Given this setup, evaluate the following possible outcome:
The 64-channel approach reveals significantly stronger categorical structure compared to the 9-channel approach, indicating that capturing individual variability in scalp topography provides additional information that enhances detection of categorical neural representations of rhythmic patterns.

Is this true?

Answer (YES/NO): NO